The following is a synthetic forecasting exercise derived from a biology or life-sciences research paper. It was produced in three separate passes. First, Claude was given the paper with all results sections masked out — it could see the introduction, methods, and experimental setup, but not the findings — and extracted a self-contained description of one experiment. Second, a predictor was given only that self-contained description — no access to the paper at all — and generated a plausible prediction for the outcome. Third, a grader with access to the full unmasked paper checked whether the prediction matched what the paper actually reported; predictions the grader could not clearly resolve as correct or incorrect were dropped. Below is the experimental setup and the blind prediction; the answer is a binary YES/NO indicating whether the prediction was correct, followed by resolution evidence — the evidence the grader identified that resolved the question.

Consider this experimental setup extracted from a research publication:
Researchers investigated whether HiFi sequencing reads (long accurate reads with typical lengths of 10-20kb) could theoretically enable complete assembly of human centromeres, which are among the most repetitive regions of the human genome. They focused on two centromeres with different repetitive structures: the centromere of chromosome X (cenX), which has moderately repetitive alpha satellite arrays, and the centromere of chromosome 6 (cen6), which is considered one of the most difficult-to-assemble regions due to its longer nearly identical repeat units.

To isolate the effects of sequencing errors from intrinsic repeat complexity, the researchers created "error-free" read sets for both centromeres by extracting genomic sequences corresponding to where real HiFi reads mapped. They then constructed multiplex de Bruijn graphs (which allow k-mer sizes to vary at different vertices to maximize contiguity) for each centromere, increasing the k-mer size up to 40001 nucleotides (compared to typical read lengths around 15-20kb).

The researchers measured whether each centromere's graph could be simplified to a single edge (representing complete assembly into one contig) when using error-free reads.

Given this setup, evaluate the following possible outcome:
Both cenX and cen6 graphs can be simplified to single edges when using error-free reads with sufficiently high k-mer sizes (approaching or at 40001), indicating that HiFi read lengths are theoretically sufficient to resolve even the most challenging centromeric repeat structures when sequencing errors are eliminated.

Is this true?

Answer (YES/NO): NO